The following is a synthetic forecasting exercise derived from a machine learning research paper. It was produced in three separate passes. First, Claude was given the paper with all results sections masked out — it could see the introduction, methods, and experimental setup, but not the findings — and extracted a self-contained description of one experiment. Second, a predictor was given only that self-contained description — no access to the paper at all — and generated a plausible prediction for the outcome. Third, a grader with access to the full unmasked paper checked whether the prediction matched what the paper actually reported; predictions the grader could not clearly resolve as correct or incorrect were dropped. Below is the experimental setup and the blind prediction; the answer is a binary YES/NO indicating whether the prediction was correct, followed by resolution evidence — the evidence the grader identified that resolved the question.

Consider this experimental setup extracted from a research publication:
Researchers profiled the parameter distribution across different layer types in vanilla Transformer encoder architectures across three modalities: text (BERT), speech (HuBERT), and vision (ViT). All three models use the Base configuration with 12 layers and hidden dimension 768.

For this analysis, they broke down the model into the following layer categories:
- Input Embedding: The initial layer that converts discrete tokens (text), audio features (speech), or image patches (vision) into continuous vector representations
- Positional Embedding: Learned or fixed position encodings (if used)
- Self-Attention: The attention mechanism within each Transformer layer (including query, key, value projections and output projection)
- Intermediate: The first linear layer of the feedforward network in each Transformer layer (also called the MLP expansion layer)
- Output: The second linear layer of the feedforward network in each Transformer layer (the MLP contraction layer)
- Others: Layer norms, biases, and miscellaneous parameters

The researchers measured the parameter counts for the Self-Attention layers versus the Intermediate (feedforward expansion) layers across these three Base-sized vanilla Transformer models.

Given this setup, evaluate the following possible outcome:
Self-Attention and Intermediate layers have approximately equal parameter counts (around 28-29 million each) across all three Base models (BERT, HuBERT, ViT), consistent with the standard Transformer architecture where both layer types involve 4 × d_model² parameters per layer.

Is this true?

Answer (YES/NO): YES